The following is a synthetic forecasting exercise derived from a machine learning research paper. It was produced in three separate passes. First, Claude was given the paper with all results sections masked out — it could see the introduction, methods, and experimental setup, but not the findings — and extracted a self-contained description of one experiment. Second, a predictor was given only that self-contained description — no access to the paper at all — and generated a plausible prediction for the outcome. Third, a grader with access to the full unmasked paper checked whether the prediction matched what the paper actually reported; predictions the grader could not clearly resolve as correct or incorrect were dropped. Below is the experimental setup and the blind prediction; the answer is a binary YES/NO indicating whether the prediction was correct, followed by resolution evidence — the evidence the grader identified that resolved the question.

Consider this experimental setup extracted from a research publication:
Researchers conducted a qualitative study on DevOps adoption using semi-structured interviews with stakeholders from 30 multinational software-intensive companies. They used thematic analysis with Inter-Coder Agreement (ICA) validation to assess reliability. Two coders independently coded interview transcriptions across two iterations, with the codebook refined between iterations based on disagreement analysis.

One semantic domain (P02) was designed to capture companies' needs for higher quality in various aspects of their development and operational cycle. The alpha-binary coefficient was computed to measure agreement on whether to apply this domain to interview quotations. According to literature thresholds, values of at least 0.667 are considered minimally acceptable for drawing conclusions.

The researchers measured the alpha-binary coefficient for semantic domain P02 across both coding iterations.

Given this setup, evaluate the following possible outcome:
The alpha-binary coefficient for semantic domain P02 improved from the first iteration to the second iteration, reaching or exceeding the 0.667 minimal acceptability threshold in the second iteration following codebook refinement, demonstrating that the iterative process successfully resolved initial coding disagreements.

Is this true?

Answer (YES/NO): NO